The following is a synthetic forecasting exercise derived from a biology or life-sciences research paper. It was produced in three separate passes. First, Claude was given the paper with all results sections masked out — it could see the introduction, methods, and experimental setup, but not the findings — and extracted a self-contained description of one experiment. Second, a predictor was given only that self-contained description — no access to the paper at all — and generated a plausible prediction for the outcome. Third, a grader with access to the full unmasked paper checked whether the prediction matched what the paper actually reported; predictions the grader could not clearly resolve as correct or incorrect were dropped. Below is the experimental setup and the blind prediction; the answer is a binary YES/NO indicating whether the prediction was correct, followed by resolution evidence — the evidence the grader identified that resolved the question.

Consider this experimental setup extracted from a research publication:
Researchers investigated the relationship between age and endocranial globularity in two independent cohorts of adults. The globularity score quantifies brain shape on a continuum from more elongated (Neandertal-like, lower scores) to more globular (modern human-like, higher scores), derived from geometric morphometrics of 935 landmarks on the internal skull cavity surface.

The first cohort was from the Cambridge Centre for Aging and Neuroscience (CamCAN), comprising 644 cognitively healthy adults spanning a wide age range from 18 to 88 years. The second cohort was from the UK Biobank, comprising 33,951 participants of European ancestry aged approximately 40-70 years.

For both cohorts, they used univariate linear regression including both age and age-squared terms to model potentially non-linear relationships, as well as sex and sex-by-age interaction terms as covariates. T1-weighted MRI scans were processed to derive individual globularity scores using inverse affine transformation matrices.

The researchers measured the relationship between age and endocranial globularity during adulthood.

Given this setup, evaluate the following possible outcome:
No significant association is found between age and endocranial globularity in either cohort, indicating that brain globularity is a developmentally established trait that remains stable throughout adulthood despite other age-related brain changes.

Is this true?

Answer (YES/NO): NO